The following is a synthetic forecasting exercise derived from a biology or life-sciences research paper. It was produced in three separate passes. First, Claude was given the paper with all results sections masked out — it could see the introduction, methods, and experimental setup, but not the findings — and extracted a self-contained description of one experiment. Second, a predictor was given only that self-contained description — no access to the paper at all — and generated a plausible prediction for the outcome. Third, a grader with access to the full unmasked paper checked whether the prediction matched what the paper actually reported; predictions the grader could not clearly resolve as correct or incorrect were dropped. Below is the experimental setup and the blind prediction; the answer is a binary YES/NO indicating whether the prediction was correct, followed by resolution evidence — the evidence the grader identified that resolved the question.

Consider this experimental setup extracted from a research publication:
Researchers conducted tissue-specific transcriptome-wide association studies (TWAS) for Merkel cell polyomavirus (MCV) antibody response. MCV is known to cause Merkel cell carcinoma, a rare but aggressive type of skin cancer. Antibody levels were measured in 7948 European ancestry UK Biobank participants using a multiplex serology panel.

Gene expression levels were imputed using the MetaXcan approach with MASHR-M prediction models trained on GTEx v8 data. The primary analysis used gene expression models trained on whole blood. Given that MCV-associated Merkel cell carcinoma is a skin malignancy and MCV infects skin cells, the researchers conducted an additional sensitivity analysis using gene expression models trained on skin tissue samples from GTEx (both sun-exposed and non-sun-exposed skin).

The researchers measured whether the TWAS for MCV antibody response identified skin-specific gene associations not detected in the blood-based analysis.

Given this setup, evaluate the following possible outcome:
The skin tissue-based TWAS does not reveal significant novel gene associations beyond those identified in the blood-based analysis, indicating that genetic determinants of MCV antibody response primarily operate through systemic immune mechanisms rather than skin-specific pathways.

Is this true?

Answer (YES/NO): NO